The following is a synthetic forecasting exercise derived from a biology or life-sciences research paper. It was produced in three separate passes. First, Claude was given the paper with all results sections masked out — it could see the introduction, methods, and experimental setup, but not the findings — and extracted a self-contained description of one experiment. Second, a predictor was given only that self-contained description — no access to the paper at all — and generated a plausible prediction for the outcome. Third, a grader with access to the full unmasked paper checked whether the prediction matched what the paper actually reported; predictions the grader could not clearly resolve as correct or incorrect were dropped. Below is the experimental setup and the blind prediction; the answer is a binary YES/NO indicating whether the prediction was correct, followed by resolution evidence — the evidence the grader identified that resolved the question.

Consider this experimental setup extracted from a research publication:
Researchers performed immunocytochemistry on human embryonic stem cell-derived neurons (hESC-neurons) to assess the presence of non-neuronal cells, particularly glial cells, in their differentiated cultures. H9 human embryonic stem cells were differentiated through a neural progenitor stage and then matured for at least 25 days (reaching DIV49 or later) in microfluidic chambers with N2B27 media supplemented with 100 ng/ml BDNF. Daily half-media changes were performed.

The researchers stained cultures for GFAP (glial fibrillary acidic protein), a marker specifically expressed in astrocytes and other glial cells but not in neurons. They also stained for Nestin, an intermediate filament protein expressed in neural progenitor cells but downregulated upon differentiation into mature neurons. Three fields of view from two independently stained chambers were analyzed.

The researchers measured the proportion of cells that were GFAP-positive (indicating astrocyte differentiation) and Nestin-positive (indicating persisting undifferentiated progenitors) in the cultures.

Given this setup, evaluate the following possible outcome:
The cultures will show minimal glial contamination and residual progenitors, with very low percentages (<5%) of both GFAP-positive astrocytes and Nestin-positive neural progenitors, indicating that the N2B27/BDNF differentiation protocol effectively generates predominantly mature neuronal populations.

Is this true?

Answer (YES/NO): YES